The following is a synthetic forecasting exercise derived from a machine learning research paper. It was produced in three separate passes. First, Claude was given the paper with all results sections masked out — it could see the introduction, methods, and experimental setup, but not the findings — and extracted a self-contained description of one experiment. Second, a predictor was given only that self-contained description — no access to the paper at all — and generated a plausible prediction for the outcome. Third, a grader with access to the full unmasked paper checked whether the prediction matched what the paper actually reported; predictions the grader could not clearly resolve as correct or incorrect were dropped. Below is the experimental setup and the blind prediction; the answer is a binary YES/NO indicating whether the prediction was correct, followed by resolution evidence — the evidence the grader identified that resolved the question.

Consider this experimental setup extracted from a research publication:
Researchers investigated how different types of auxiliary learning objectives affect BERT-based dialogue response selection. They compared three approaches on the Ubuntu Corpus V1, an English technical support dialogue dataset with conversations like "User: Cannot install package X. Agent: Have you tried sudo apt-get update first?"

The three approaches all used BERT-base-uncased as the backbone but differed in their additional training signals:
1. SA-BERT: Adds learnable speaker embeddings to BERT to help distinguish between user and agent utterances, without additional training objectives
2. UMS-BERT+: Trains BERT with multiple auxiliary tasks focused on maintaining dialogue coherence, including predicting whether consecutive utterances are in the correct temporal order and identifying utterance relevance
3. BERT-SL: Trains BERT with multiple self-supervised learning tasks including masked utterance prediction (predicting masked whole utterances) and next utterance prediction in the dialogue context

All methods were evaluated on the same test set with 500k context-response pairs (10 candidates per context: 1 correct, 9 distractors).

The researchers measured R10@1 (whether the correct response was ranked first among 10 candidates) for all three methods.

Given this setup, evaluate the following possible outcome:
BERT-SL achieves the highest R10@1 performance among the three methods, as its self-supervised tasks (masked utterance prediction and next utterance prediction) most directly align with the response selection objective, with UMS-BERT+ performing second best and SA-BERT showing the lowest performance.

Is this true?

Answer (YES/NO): YES